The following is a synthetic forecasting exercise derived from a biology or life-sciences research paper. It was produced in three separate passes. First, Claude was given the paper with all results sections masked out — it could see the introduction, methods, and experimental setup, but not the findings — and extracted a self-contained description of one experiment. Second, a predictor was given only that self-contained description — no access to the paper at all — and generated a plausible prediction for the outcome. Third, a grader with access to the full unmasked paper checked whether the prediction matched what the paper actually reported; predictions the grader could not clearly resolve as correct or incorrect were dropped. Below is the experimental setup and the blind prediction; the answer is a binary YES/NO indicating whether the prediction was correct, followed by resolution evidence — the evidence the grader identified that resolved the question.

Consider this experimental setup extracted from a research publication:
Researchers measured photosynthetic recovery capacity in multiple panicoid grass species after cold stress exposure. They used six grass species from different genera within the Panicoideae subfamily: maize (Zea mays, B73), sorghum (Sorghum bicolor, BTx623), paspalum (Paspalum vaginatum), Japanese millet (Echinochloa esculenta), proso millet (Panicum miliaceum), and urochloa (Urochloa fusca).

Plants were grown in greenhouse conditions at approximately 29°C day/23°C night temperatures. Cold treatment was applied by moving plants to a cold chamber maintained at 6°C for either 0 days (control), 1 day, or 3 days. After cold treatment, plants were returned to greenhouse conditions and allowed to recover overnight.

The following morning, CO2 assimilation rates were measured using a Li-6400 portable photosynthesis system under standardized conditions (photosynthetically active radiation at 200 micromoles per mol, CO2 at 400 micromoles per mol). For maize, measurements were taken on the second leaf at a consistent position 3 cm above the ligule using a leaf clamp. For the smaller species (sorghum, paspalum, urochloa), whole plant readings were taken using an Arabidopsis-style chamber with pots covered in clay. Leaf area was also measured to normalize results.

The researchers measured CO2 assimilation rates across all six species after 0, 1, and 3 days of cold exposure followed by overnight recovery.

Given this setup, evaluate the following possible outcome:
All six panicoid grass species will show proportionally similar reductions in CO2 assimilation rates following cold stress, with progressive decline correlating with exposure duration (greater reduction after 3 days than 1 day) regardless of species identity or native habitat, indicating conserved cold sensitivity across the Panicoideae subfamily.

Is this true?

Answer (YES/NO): NO